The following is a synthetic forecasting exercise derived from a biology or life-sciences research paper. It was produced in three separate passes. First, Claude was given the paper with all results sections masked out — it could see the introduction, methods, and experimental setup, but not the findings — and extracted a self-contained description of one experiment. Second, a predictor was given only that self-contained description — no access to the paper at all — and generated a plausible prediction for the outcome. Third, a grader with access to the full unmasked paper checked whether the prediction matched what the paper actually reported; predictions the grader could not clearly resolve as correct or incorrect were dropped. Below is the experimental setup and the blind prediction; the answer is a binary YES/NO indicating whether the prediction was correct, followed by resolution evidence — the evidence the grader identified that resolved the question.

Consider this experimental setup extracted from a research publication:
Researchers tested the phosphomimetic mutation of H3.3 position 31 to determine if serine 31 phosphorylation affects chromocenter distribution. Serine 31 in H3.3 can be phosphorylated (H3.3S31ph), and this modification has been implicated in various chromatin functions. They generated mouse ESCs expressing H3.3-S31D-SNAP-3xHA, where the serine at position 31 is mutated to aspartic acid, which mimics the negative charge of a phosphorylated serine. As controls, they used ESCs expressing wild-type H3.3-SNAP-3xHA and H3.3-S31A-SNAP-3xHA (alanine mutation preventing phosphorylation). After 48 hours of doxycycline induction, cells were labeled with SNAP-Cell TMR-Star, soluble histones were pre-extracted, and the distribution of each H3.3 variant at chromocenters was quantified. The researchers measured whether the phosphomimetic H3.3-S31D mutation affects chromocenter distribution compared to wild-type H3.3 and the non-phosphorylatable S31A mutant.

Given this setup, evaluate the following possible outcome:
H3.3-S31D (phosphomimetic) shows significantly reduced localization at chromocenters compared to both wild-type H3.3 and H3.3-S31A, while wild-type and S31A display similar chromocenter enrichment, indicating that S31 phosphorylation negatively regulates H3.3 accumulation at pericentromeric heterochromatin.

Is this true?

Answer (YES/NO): NO